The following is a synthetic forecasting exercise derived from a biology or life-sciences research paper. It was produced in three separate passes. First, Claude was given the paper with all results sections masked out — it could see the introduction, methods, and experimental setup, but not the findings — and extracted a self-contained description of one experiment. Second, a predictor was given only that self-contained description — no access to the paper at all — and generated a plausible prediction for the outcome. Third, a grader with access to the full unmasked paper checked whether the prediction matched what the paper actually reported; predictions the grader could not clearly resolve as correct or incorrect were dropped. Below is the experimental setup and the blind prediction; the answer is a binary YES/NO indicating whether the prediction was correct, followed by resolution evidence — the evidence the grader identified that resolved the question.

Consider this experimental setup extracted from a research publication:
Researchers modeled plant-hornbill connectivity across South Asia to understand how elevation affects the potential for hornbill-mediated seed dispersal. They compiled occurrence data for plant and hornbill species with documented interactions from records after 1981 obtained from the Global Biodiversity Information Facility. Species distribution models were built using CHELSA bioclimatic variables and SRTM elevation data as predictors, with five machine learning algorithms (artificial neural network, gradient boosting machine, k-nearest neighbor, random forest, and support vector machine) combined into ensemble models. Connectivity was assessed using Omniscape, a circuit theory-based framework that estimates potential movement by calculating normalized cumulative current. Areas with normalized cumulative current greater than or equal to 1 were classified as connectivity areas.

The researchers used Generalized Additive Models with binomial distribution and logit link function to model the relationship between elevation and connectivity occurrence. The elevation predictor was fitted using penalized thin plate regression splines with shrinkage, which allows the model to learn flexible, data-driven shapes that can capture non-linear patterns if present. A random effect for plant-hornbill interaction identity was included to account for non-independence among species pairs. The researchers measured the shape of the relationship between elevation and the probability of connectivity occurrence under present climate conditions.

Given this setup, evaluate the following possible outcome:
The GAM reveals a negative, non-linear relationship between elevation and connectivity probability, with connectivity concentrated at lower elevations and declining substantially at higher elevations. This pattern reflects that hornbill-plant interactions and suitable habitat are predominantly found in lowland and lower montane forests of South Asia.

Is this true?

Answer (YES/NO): NO